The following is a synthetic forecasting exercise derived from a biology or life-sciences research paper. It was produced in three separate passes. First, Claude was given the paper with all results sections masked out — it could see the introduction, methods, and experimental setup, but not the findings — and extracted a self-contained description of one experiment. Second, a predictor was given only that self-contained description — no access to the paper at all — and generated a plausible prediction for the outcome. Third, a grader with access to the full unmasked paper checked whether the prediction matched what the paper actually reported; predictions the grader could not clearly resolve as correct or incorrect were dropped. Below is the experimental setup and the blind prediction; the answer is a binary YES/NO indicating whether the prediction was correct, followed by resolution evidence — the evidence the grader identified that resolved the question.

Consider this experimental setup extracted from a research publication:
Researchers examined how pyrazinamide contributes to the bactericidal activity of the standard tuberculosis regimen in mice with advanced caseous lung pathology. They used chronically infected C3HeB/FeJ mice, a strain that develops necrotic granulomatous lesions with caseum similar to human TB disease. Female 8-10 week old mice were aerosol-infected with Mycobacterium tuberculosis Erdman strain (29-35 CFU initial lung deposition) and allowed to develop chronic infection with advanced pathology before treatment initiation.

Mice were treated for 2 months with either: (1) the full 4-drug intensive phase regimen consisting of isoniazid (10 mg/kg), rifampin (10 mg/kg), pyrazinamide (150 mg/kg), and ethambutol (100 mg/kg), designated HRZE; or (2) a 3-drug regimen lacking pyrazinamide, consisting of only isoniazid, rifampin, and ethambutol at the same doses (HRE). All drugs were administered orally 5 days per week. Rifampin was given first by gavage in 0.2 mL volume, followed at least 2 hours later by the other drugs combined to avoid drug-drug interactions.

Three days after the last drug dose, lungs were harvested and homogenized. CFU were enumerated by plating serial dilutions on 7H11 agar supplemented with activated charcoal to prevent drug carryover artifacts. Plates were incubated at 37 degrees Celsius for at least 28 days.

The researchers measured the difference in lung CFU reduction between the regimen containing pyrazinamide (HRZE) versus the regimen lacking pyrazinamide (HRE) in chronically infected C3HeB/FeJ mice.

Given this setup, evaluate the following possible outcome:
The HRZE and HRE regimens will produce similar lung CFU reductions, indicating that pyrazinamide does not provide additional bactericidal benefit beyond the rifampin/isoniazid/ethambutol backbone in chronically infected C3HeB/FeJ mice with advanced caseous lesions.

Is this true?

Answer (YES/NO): NO